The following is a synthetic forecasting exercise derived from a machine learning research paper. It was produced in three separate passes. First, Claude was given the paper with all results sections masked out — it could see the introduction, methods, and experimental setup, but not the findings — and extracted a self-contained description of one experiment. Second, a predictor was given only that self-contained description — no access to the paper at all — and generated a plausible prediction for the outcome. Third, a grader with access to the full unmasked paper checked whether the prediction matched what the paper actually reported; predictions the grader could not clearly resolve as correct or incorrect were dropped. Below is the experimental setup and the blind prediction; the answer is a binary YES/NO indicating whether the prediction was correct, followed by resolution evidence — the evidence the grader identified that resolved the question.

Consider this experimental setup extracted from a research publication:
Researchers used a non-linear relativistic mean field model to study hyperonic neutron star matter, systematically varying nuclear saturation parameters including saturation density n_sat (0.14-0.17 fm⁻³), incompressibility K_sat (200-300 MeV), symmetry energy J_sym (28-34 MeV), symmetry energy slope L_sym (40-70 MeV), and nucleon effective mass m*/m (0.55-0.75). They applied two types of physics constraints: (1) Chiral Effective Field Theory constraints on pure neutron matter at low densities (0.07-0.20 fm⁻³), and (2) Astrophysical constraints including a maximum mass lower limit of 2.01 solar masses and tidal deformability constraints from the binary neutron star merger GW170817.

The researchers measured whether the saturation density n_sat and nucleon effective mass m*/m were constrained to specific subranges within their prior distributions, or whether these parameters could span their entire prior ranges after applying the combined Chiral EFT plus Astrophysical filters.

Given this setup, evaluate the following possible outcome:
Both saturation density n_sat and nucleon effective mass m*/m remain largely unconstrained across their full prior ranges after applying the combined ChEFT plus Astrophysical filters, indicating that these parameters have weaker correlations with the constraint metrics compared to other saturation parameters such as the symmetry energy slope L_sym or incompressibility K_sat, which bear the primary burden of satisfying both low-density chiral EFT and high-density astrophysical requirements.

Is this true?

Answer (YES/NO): NO